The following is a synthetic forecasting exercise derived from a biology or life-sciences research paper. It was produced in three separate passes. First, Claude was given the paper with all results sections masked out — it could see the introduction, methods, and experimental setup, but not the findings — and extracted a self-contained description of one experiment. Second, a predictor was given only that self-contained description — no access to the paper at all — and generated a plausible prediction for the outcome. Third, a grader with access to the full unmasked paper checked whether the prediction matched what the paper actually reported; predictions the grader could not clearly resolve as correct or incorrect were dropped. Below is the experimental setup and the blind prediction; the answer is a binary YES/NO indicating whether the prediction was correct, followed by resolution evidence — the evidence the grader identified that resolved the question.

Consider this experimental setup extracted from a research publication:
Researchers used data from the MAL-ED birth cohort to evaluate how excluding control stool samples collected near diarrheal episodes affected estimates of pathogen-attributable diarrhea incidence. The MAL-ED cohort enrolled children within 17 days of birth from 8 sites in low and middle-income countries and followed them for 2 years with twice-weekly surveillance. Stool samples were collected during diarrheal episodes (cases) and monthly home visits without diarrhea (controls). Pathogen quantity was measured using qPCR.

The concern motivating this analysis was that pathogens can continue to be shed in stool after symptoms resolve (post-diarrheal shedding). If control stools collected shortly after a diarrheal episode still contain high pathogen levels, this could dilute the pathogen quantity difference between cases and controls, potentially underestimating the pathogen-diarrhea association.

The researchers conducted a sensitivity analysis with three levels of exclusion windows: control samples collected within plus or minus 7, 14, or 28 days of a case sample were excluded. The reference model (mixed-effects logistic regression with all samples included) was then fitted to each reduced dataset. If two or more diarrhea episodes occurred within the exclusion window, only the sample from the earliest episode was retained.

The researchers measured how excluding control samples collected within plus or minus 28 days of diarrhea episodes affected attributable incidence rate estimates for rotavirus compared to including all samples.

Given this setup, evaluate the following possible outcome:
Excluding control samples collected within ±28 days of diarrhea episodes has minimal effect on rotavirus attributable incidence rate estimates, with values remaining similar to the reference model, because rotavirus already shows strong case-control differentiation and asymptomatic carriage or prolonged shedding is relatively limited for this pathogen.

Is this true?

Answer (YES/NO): YES